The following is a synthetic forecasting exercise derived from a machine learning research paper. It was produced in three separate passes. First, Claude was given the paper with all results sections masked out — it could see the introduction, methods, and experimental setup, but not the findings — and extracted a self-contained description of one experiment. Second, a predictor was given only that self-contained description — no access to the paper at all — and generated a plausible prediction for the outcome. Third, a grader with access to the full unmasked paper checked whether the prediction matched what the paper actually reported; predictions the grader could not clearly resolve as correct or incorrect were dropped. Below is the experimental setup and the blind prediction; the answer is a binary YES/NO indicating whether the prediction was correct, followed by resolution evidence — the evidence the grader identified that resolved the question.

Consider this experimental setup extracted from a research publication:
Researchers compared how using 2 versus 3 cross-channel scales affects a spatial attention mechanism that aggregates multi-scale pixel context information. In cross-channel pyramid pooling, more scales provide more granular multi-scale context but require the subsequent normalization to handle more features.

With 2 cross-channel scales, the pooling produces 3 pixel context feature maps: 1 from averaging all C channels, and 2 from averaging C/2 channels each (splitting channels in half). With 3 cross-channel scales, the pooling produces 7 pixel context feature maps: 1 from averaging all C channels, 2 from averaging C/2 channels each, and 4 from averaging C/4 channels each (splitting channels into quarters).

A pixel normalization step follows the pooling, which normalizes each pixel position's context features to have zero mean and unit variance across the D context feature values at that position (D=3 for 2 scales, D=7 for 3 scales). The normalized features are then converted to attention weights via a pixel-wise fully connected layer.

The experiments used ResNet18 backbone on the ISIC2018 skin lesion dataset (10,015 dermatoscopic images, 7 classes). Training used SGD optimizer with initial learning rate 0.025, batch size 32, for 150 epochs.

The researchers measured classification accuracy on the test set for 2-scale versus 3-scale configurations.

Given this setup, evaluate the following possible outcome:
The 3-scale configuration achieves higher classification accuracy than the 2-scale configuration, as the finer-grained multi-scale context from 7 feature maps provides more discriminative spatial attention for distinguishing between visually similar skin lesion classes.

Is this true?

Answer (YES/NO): YES